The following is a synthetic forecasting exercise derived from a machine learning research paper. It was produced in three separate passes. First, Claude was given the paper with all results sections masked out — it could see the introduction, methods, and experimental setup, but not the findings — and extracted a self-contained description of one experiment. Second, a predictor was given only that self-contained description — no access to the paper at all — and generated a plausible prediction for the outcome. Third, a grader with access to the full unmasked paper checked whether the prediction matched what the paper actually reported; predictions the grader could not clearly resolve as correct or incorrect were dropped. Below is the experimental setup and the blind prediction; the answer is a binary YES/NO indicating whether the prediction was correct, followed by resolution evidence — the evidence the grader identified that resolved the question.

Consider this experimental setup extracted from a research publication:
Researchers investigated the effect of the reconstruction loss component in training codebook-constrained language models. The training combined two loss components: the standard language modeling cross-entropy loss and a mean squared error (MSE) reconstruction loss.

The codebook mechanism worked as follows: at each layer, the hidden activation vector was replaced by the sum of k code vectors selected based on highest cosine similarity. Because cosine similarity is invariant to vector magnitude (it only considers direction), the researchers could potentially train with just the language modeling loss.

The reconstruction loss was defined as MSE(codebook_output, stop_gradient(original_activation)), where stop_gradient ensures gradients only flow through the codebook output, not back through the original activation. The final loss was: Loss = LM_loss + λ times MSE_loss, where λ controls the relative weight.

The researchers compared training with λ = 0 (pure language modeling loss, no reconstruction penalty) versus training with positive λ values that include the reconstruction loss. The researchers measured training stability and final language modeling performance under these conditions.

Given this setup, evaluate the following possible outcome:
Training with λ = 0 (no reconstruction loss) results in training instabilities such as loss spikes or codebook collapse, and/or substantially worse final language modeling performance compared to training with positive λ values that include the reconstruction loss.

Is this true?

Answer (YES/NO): YES